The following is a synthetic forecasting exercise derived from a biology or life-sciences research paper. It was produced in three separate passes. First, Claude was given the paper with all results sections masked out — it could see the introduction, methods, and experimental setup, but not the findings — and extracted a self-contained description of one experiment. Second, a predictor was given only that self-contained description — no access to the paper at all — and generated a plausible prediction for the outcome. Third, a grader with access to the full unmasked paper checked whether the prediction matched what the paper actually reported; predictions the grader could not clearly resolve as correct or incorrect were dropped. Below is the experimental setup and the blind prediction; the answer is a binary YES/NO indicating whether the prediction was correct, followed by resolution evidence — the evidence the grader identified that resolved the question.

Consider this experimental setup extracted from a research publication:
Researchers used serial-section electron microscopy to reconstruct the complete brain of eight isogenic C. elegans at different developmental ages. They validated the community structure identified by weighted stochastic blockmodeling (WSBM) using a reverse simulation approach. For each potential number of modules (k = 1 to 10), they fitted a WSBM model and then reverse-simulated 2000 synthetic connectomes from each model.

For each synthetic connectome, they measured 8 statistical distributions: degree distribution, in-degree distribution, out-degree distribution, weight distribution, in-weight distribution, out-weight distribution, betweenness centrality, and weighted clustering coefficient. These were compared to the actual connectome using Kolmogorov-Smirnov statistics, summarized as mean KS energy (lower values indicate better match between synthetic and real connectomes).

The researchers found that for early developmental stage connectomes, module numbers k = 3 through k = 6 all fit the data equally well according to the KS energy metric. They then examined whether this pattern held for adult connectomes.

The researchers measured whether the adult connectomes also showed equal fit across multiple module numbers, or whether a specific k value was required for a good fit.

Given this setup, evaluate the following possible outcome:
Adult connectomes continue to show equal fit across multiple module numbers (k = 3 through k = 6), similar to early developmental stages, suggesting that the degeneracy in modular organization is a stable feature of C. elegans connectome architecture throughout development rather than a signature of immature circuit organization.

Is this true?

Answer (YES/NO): NO